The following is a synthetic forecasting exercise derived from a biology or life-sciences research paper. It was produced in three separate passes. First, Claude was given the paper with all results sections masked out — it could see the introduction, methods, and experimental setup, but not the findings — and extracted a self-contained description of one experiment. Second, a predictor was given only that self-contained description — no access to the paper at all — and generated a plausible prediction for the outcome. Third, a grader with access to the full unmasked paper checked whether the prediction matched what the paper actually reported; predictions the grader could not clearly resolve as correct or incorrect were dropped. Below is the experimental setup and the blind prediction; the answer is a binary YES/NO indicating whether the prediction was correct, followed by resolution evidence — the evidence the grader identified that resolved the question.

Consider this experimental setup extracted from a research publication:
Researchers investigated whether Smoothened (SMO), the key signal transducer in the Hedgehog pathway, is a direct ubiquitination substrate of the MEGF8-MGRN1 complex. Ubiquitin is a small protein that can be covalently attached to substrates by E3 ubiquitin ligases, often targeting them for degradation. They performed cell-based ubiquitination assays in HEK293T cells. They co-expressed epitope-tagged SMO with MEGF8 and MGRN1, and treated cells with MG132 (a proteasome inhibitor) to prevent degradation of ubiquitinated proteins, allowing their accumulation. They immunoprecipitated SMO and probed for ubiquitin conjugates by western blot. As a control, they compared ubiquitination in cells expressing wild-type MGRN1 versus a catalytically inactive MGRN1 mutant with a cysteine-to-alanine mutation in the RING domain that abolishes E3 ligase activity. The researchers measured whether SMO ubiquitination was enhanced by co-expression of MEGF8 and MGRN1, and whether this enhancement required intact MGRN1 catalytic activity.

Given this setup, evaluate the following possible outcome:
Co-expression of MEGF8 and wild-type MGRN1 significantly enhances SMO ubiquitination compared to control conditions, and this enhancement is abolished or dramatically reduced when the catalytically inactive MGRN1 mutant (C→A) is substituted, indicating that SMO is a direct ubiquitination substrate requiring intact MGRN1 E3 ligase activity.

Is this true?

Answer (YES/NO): YES